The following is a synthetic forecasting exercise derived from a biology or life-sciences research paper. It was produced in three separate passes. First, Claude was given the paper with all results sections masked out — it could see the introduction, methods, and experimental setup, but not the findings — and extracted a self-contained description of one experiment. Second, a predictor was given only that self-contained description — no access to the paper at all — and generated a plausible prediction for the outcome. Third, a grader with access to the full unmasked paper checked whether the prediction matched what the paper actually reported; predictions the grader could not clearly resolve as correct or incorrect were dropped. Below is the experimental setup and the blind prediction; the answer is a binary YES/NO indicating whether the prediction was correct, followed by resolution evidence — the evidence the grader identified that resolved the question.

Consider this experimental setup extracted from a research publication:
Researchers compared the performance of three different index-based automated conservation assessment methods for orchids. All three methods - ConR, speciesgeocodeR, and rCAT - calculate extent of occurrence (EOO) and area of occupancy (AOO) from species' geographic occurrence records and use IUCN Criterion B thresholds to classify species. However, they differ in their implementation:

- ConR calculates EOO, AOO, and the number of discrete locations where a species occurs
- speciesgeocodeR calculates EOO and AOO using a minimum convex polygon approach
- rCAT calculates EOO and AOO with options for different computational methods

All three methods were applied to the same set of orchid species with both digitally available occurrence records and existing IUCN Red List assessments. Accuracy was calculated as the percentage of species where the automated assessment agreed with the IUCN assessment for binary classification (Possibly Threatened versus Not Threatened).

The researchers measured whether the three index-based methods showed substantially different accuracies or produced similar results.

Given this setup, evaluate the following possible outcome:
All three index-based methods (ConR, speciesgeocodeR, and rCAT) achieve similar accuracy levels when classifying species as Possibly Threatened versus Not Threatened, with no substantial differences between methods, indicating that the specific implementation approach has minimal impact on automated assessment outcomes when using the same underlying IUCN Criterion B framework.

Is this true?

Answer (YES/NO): YES